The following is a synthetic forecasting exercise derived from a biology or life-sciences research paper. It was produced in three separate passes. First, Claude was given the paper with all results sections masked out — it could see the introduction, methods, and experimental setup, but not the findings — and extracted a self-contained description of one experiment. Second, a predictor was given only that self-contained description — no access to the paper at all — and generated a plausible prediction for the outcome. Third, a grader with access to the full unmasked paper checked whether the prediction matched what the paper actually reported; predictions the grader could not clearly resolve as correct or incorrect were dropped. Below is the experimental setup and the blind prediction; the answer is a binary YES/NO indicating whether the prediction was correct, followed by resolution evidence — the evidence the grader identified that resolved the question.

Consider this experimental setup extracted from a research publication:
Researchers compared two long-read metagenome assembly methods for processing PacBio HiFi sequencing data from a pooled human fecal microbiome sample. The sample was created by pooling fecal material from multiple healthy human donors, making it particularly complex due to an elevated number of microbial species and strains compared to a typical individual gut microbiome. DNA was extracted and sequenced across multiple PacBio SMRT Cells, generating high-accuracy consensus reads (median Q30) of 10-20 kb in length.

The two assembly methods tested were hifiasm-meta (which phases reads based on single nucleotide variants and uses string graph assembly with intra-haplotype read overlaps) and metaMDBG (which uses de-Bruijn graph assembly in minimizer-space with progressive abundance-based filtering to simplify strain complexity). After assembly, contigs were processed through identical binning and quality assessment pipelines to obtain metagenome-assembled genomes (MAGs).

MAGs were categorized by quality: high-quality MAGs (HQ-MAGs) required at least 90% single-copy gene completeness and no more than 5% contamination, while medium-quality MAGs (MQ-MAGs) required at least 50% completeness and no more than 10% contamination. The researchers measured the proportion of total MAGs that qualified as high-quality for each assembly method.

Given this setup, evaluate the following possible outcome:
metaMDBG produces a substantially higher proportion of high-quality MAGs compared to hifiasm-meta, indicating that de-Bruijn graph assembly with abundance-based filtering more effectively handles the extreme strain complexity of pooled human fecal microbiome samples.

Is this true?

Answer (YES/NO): YES